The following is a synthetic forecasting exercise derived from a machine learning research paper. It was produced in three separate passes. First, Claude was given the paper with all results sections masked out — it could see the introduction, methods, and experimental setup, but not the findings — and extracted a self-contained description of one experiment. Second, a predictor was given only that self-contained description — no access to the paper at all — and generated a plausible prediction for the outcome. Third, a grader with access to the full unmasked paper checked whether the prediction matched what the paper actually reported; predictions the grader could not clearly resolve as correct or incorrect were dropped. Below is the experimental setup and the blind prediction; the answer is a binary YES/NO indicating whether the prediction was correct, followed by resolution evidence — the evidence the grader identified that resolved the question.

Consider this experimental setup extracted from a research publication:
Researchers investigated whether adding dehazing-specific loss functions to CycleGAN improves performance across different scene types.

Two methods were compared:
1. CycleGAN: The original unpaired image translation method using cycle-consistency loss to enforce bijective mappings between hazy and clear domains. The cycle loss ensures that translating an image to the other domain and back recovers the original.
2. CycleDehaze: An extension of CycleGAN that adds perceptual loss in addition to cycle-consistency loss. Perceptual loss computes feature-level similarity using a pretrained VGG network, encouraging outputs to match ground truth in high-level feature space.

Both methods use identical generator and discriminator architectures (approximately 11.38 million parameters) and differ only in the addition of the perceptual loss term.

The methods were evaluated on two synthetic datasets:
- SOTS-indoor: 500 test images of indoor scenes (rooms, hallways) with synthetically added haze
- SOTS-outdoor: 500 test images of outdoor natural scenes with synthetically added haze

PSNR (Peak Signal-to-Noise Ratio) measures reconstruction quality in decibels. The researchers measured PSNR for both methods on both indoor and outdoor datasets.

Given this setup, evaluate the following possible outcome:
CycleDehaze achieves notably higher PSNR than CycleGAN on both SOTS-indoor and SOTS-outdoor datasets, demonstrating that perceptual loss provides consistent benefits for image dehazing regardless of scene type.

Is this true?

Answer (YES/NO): NO